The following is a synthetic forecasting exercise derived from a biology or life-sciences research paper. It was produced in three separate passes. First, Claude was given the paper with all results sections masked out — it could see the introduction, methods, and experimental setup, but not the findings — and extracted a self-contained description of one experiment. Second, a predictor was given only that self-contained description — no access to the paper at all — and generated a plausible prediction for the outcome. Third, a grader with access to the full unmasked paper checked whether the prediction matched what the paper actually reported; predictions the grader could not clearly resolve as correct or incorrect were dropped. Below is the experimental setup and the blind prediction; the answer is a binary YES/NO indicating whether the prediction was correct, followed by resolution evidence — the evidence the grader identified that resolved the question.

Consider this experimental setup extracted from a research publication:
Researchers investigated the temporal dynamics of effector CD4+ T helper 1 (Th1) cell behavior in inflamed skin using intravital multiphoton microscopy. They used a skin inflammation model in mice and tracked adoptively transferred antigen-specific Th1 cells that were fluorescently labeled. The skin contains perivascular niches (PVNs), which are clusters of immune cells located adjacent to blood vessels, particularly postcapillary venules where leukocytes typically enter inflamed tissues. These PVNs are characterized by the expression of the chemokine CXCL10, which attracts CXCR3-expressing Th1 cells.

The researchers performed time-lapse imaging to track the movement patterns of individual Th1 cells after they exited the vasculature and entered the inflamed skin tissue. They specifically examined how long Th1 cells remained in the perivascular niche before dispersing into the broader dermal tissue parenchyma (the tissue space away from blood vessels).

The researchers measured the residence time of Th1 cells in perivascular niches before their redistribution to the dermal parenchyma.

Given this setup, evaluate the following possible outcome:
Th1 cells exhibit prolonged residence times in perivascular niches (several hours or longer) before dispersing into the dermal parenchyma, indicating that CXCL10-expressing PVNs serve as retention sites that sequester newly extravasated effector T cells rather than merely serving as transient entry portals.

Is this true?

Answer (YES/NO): YES